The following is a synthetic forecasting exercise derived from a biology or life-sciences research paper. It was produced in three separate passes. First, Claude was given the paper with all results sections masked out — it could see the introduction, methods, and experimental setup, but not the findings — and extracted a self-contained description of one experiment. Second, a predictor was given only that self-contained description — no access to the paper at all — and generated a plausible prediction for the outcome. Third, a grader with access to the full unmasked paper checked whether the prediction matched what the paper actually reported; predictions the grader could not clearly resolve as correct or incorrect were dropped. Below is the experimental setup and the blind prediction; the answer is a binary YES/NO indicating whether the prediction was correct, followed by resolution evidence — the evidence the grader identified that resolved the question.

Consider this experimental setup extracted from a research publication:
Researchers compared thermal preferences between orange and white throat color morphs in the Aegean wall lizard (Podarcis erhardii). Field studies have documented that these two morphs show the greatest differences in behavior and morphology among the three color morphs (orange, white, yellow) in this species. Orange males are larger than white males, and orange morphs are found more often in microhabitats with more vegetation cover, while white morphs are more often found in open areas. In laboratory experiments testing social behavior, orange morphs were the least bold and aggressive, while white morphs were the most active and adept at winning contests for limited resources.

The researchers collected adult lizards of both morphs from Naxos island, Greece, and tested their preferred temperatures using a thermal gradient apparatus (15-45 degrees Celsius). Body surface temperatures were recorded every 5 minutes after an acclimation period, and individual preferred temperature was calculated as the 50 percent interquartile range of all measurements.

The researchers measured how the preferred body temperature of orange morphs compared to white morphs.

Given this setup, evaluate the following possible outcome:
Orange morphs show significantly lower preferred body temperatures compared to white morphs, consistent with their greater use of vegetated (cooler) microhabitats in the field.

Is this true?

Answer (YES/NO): YES